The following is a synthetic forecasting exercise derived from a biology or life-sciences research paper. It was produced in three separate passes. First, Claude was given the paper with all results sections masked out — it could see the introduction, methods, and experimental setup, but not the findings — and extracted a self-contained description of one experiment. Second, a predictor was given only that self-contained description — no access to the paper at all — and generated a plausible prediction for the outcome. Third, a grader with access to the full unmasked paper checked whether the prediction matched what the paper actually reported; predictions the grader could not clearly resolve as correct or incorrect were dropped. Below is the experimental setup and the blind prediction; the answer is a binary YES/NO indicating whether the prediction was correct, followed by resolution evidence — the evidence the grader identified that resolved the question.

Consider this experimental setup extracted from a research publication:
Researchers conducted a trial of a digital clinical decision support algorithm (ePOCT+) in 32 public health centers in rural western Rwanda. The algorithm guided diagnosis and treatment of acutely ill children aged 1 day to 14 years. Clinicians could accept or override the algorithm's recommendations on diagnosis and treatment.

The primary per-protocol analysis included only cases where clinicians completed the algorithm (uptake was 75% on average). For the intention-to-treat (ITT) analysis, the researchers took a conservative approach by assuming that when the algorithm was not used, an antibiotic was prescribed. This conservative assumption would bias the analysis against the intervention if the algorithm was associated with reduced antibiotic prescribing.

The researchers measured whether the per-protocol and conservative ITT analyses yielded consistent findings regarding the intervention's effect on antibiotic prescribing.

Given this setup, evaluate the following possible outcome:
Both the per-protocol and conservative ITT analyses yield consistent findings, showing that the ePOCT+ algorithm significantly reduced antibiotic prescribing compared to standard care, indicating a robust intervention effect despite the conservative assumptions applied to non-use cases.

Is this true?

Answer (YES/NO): YES